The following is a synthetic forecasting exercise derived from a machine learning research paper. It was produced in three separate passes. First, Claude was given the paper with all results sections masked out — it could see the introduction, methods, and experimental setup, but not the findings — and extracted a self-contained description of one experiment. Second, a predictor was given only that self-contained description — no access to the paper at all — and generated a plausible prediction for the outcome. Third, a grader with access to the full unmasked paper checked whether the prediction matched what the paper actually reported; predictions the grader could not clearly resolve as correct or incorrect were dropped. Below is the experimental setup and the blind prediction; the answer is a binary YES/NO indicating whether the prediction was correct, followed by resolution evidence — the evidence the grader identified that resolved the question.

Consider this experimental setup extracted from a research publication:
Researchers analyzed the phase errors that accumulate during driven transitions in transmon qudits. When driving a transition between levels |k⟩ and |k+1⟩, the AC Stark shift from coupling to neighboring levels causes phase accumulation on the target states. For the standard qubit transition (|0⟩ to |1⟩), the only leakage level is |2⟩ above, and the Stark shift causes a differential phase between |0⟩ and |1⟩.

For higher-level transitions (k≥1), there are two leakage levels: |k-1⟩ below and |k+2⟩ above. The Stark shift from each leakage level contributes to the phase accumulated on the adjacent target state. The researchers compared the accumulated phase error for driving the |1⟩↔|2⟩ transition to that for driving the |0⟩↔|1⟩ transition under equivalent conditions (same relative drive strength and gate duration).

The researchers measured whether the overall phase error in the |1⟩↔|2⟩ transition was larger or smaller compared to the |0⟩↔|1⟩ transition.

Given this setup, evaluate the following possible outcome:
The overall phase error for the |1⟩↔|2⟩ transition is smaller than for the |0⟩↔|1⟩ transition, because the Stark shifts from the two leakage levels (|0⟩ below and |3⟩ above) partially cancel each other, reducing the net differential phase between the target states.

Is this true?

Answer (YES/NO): YES